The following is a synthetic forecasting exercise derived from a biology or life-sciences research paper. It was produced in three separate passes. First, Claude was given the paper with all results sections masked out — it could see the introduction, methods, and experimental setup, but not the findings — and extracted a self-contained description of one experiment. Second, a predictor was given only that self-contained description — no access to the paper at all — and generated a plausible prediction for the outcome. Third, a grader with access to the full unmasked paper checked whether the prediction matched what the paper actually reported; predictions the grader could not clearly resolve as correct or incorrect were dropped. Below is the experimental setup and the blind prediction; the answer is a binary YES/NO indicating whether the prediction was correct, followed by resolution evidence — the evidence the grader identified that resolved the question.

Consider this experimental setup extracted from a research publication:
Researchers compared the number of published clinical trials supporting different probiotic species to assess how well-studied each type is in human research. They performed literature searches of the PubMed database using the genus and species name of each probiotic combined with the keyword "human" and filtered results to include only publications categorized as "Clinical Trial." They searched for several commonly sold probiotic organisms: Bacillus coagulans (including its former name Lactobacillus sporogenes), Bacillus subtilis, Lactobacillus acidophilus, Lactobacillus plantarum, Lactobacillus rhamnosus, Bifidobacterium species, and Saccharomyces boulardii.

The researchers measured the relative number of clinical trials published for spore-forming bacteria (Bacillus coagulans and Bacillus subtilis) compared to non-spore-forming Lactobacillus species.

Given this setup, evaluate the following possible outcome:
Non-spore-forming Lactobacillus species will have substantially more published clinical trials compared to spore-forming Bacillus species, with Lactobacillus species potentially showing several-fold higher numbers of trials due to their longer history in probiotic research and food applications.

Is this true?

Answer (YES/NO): YES